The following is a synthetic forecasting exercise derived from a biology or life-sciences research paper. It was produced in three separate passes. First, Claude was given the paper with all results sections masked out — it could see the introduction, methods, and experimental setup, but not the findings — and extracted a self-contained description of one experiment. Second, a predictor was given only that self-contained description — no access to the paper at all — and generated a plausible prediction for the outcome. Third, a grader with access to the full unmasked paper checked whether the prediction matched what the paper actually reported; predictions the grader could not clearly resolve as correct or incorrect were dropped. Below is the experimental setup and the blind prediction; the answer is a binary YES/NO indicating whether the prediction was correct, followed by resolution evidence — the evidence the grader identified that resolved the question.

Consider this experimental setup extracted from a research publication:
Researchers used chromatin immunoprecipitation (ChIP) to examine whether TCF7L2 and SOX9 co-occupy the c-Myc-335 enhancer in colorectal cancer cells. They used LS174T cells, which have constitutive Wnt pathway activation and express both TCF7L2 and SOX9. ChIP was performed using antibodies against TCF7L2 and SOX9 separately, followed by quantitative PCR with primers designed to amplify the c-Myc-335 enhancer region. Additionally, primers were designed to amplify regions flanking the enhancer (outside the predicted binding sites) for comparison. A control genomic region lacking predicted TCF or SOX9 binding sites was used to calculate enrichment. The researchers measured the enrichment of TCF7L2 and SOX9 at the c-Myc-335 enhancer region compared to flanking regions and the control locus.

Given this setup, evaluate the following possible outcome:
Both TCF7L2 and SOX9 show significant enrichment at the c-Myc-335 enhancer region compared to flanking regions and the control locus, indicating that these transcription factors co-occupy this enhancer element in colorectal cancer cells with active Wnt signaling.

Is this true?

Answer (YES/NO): YES